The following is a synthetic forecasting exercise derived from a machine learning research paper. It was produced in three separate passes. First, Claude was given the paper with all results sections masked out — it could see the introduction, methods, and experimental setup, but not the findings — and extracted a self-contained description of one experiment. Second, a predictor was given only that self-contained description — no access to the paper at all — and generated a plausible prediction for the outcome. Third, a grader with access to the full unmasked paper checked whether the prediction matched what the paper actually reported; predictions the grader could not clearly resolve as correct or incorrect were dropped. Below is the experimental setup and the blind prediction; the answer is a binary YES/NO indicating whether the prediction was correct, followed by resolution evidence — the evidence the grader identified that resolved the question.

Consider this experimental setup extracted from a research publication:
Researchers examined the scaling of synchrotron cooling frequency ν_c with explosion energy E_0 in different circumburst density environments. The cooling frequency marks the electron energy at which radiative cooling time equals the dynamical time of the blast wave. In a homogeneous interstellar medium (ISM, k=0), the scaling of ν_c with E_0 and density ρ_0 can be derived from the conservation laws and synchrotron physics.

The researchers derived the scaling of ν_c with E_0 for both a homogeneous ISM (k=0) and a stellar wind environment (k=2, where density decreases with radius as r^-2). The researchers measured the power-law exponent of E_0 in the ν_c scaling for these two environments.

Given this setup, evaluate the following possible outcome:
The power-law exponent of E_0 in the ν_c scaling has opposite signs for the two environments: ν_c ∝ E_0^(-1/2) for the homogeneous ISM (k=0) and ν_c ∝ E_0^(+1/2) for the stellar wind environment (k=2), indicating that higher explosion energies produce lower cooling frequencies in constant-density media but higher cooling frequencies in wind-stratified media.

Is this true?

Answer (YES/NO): NO